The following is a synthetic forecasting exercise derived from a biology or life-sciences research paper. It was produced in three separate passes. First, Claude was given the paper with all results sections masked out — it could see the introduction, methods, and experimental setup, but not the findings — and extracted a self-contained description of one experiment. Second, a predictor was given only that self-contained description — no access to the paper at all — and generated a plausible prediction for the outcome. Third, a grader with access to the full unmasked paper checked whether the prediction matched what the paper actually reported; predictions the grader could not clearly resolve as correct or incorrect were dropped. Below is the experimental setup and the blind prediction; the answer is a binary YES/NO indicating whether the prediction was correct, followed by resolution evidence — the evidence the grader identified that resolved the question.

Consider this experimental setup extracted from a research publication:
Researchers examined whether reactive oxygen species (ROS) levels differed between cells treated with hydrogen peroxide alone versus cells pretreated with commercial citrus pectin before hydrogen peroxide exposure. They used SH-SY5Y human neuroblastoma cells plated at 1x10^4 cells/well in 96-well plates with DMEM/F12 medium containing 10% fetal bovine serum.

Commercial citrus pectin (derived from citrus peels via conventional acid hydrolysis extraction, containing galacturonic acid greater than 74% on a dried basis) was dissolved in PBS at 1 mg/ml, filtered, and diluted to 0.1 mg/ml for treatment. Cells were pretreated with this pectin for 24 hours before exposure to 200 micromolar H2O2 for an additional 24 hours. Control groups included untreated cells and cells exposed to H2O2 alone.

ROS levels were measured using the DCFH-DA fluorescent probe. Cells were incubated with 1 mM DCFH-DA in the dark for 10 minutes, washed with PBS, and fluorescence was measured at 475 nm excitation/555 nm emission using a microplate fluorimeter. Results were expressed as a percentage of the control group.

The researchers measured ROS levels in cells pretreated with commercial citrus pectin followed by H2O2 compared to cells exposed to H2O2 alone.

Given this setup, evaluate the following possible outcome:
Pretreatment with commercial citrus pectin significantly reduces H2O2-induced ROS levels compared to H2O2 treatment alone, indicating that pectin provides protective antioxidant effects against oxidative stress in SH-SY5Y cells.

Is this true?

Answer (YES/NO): NO